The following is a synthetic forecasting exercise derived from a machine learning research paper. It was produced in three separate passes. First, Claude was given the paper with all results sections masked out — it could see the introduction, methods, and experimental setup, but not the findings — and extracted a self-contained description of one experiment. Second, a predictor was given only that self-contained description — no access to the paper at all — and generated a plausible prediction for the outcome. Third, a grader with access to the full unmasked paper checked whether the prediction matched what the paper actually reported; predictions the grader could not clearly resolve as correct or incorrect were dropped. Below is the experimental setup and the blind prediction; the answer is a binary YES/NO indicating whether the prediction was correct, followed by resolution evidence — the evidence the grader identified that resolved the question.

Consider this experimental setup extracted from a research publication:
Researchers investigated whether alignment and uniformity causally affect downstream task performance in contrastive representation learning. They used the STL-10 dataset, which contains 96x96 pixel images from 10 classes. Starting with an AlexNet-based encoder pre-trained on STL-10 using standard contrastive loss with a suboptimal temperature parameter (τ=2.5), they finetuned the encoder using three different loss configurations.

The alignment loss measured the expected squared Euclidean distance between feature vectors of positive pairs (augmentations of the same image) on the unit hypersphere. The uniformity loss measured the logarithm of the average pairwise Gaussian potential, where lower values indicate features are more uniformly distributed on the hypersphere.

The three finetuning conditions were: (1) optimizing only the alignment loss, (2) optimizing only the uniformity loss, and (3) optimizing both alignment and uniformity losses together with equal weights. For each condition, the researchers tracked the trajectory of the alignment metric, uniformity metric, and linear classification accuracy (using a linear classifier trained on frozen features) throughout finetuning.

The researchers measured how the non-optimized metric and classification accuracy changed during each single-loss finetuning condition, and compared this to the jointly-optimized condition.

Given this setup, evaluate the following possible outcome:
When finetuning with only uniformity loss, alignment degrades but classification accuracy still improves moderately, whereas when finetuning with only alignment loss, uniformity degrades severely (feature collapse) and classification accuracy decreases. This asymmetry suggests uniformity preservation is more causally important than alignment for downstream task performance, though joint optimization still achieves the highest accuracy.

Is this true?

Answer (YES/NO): NO